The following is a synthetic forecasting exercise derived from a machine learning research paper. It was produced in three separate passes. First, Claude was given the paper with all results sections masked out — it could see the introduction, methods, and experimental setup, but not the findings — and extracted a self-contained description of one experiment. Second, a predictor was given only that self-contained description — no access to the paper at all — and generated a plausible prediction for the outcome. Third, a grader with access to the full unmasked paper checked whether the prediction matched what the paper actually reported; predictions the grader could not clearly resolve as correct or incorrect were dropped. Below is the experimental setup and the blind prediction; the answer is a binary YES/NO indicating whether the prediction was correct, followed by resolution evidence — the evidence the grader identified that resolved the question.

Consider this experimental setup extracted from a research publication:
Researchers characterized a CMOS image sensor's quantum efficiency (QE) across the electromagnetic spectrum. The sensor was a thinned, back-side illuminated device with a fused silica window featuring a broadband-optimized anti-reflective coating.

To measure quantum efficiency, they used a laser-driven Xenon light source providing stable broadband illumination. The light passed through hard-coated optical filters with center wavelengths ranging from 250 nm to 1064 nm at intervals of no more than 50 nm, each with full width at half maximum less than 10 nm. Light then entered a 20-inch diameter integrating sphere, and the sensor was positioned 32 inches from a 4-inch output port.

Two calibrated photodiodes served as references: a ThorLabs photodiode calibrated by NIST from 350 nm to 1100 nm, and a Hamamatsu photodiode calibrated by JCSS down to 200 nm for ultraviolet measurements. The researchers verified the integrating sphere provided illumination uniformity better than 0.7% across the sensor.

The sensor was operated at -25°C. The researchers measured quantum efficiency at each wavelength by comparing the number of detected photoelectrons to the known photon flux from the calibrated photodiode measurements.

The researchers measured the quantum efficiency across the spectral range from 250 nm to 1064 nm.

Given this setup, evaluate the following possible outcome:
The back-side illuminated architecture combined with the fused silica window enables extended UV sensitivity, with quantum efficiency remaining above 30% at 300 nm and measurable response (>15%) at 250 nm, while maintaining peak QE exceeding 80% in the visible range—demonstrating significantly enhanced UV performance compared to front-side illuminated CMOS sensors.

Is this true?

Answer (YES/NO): YES